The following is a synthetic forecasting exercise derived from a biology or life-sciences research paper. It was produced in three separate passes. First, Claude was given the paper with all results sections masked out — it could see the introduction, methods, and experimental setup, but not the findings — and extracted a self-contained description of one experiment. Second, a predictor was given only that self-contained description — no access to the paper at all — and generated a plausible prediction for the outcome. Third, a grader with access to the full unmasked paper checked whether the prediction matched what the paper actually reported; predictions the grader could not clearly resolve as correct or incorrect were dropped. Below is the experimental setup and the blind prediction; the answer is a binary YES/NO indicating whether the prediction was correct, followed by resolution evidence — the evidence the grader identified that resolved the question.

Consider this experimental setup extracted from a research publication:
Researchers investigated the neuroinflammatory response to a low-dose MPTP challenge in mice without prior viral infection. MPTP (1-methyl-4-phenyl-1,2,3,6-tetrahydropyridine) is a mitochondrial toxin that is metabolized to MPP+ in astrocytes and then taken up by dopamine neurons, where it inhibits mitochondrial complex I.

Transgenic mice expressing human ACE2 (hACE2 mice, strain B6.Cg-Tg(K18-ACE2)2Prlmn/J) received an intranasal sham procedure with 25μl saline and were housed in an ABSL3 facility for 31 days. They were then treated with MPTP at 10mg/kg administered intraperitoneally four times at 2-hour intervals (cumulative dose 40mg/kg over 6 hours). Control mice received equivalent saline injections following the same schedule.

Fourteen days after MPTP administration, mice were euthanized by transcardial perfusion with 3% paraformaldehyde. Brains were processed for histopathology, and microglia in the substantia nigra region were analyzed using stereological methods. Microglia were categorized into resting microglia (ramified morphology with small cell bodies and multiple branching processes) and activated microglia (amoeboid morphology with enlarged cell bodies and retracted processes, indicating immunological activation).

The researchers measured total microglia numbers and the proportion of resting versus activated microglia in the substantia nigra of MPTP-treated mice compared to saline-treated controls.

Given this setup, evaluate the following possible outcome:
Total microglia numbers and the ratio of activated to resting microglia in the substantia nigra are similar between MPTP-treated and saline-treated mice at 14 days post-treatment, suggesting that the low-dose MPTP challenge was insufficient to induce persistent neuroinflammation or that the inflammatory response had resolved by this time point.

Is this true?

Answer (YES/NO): NO